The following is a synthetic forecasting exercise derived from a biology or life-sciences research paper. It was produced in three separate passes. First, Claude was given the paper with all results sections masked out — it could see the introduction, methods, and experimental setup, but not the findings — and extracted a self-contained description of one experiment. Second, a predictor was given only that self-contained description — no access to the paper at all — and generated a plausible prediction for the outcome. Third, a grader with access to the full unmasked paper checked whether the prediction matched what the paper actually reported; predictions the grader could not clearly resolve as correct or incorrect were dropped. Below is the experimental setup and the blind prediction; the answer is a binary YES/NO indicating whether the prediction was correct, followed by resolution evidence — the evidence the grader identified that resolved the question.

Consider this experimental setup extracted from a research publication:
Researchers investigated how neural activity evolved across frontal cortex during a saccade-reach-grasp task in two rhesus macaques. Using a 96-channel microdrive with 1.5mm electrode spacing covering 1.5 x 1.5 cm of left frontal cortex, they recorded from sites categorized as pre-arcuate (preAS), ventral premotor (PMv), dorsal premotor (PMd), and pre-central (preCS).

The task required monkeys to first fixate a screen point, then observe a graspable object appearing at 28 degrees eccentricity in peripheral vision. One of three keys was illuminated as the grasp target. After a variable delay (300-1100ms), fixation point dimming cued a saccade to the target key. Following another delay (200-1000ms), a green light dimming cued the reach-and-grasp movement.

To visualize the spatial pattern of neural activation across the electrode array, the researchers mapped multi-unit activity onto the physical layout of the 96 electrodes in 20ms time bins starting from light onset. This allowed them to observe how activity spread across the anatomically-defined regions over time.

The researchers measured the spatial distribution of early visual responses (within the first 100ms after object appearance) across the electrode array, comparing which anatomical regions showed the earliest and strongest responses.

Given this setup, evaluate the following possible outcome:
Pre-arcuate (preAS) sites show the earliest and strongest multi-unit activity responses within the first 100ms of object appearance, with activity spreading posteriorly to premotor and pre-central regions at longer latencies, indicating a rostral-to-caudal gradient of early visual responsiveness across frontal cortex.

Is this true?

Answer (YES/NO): YES